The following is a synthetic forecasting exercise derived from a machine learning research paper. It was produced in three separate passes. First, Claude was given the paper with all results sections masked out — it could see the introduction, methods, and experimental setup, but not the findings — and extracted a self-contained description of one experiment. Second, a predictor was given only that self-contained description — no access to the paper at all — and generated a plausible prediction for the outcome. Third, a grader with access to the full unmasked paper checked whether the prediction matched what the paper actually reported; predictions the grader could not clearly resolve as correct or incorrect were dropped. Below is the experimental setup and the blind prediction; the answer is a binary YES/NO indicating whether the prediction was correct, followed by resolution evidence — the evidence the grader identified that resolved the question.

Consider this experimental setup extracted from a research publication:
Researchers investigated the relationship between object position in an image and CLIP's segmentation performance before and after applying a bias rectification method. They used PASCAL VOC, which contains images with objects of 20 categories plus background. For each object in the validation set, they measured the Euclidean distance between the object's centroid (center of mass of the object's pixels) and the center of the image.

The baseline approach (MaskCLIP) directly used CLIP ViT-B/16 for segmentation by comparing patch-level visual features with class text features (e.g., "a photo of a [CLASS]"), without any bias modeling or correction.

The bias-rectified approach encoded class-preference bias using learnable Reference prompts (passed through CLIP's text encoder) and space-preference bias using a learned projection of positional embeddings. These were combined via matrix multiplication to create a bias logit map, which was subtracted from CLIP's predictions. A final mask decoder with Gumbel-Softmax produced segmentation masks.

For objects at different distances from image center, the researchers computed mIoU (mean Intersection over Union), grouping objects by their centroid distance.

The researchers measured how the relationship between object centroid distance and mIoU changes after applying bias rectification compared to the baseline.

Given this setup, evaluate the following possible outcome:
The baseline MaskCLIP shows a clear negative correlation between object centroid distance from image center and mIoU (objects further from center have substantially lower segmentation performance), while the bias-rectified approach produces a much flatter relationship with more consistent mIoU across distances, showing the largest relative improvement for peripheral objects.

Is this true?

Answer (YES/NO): YES